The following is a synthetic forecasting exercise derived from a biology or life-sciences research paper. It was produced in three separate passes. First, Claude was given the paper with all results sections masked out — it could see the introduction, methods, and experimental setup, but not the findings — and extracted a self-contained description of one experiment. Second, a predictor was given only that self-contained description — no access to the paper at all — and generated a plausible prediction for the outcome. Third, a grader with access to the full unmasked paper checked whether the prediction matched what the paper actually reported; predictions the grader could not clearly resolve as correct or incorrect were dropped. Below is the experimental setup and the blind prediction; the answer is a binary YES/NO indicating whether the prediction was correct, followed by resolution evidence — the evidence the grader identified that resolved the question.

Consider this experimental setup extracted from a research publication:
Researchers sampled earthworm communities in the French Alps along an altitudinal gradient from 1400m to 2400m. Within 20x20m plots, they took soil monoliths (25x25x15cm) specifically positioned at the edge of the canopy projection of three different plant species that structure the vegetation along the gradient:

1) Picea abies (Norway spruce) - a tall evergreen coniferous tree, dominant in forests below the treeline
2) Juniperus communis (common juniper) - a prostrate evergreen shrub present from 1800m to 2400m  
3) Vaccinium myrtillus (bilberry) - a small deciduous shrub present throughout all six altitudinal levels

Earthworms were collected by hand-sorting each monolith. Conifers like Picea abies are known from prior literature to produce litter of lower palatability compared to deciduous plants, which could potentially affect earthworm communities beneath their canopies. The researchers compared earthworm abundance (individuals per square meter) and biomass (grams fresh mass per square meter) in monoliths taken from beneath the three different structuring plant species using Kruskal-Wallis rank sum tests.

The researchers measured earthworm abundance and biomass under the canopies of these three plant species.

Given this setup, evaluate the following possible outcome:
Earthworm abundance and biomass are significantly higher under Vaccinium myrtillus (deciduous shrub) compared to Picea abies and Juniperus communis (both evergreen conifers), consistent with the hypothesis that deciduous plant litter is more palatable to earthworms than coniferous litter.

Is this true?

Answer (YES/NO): NO